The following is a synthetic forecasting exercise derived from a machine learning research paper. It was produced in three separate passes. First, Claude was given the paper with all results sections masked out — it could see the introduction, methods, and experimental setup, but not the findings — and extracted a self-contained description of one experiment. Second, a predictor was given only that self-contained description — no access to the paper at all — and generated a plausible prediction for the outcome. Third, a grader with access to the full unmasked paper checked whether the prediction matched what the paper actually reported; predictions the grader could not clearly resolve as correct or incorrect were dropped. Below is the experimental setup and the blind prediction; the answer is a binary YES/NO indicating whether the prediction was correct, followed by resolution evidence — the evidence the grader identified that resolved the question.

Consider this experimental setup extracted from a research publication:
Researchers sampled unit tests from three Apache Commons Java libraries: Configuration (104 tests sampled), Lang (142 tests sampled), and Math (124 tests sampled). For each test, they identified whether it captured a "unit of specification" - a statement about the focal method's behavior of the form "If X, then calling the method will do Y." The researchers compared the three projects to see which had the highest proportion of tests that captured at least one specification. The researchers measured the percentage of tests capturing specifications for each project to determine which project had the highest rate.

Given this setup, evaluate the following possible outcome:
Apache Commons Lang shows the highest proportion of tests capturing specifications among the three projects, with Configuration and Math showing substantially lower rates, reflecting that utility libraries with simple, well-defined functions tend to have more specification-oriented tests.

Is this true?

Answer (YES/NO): YES